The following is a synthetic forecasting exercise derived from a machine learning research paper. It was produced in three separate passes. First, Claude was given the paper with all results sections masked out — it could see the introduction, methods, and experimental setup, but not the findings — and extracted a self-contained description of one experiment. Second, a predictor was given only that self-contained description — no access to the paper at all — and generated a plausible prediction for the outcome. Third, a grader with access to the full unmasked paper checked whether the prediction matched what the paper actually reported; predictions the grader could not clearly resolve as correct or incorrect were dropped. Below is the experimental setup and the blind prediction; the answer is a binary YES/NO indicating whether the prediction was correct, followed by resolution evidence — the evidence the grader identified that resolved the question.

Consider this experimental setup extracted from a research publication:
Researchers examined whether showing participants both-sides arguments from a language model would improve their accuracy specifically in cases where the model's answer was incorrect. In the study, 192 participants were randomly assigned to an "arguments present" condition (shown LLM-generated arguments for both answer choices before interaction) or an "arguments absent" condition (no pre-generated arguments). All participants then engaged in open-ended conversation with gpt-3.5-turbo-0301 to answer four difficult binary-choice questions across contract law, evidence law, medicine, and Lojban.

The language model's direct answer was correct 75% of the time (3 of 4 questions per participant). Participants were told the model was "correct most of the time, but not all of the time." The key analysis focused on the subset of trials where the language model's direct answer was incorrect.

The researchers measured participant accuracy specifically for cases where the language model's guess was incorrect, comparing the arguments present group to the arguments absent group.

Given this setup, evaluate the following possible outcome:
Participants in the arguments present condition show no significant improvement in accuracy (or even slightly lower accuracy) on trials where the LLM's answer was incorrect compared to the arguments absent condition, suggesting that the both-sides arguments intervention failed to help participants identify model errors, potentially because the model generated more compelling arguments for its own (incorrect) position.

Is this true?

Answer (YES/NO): NO